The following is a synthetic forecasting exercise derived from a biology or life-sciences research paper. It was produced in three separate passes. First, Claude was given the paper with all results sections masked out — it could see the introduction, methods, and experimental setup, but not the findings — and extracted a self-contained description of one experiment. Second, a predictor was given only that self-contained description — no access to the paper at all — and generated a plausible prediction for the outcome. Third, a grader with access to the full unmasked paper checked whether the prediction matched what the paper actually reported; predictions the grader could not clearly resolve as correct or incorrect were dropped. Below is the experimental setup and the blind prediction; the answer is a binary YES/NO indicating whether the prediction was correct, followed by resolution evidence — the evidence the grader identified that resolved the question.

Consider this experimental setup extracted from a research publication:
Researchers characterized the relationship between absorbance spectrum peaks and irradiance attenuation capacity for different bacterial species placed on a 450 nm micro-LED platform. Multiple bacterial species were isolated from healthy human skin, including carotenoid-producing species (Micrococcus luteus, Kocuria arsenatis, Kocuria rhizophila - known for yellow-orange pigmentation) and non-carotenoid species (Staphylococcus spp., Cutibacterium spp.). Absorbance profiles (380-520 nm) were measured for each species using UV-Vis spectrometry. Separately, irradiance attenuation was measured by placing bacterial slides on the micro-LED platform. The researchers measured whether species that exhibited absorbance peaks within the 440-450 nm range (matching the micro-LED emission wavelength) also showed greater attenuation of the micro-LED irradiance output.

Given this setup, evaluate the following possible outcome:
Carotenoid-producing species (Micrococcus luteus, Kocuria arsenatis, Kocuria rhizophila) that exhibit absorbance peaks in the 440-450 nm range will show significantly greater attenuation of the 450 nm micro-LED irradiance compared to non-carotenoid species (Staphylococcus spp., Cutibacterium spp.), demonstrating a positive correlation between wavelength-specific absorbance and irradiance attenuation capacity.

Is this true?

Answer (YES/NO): YES